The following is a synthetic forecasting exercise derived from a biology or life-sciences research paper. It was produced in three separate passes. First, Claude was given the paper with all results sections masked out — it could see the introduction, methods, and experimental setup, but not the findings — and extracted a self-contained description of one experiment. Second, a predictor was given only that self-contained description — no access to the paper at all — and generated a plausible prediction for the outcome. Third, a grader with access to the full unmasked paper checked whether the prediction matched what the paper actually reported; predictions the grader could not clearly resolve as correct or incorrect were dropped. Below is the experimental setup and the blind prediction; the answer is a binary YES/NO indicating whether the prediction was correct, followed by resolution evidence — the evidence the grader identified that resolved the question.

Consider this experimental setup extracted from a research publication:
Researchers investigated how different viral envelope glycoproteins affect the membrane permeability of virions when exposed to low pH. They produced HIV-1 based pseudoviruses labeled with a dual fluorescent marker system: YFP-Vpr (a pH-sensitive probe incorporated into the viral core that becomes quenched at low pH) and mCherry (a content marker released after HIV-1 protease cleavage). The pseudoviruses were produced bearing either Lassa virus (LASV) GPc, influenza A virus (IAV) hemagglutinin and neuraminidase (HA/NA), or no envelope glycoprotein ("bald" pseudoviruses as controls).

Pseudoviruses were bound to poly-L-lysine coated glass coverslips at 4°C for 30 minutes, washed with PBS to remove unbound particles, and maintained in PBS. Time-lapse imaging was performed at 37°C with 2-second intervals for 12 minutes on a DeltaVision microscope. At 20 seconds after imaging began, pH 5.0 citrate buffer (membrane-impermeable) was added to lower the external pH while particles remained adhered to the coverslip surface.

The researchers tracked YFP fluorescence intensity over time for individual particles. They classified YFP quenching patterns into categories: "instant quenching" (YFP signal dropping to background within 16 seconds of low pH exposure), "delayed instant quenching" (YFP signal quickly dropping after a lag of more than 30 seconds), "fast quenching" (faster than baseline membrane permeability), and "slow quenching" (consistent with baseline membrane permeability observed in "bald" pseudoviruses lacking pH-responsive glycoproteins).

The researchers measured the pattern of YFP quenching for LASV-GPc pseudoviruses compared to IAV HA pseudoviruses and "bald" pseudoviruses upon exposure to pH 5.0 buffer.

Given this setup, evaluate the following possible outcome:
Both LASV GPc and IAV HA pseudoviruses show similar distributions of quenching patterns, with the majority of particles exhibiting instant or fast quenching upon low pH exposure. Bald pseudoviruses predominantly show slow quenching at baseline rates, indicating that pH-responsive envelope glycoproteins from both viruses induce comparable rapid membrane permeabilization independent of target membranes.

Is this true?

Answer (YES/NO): NO